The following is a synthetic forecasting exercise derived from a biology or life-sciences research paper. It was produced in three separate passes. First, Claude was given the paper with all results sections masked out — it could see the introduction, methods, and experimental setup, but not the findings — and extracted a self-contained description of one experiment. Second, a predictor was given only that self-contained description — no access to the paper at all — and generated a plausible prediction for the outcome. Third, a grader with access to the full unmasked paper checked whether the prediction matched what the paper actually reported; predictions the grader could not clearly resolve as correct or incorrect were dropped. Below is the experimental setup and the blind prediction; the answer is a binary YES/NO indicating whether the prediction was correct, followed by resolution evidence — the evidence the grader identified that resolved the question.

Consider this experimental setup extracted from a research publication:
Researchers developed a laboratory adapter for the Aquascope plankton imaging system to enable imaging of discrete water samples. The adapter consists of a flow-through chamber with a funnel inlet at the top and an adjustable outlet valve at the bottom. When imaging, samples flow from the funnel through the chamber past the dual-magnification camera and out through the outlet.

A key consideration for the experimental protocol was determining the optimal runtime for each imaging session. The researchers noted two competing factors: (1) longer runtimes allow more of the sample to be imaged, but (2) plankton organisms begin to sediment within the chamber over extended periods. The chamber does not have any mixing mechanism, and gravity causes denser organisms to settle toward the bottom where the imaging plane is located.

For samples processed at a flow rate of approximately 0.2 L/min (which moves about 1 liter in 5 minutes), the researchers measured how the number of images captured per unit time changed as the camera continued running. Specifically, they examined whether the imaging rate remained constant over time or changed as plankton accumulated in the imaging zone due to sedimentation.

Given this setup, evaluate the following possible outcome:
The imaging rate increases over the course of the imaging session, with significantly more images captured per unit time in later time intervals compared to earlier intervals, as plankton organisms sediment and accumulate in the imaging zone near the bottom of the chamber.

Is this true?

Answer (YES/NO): YES